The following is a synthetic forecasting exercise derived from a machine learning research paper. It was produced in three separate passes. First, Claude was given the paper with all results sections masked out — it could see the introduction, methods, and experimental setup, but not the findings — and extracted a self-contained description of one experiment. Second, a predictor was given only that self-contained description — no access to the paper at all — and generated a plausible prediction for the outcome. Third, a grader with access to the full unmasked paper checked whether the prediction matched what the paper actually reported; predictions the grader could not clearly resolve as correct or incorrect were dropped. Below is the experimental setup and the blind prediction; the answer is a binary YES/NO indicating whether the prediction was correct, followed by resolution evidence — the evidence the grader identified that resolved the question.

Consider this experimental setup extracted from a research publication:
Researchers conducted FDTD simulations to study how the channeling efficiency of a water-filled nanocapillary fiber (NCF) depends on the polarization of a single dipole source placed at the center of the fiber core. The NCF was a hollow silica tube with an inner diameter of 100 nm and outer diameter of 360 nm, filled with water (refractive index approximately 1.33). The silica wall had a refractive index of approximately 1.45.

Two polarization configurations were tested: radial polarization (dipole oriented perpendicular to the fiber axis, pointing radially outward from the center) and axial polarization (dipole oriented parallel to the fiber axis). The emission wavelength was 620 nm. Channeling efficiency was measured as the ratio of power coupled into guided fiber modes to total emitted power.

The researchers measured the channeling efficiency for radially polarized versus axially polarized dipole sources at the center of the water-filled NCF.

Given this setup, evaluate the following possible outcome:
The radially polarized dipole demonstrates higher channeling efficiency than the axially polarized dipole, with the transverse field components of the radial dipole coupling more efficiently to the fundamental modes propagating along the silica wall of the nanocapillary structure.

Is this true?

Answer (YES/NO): YES